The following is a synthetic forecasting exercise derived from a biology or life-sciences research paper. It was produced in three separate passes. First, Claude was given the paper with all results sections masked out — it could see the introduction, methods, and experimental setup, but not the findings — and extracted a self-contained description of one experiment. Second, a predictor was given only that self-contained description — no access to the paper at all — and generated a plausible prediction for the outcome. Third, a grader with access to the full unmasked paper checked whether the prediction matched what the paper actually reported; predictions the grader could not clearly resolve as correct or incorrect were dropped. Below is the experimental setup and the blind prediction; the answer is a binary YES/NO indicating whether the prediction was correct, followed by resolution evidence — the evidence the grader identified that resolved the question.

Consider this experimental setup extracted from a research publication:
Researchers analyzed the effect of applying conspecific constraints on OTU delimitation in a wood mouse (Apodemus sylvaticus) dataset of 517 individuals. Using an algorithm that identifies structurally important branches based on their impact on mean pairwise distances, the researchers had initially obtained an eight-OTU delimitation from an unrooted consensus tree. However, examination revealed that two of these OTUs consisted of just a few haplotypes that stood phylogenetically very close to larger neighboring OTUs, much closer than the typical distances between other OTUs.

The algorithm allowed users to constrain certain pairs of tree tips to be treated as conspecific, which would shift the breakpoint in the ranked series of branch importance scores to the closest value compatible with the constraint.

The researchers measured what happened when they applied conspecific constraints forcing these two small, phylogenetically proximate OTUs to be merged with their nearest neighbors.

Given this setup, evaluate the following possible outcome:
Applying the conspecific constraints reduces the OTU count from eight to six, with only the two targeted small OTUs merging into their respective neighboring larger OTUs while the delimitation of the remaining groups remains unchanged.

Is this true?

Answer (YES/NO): YES